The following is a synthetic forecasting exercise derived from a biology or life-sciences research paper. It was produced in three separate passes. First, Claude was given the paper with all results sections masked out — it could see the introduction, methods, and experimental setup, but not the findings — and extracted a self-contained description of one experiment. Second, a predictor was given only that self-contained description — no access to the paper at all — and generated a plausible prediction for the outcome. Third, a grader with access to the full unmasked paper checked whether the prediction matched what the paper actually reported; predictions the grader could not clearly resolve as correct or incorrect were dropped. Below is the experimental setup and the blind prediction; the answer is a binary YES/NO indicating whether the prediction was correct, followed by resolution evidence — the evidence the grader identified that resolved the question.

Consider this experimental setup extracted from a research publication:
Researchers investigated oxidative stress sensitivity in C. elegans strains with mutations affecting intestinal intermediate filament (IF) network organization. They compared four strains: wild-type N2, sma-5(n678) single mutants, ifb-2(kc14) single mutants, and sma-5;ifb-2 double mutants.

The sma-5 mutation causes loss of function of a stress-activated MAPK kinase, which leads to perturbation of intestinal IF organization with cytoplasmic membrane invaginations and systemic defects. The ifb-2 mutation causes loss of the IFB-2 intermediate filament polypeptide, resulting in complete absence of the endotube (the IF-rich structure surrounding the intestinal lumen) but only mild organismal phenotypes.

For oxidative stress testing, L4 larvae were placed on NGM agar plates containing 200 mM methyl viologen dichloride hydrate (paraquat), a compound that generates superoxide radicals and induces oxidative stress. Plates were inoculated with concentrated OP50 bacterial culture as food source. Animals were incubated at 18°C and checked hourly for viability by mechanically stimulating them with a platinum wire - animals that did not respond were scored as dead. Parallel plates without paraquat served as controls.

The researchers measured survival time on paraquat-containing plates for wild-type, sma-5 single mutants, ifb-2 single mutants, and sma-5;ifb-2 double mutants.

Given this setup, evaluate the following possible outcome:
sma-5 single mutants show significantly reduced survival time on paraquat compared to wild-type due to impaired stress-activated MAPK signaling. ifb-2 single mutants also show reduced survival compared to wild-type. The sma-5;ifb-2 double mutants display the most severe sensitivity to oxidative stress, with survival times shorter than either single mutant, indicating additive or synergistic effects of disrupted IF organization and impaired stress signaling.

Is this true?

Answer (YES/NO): NO